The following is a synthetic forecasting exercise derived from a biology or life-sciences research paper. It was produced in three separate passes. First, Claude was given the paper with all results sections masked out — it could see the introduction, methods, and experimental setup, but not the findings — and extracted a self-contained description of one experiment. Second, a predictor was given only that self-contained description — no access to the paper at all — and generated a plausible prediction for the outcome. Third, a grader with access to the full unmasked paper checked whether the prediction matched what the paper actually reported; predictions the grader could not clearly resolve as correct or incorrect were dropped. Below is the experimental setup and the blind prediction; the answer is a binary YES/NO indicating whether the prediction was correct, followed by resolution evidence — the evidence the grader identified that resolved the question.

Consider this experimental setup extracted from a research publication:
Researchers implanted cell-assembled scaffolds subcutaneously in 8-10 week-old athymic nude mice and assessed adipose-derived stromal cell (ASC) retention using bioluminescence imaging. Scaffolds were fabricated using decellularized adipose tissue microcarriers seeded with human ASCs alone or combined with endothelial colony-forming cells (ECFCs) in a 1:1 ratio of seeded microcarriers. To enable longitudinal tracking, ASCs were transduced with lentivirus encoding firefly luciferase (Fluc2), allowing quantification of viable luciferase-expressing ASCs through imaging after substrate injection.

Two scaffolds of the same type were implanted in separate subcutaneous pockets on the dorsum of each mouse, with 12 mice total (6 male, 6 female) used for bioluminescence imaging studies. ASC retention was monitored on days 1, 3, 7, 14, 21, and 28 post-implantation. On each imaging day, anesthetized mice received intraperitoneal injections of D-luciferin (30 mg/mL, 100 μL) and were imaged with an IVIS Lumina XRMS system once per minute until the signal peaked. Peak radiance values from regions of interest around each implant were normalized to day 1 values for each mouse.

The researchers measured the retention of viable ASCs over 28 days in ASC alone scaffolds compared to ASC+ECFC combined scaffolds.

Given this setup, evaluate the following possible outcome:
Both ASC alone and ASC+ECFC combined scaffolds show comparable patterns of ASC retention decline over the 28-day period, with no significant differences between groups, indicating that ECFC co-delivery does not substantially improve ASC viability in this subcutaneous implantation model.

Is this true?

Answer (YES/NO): YES